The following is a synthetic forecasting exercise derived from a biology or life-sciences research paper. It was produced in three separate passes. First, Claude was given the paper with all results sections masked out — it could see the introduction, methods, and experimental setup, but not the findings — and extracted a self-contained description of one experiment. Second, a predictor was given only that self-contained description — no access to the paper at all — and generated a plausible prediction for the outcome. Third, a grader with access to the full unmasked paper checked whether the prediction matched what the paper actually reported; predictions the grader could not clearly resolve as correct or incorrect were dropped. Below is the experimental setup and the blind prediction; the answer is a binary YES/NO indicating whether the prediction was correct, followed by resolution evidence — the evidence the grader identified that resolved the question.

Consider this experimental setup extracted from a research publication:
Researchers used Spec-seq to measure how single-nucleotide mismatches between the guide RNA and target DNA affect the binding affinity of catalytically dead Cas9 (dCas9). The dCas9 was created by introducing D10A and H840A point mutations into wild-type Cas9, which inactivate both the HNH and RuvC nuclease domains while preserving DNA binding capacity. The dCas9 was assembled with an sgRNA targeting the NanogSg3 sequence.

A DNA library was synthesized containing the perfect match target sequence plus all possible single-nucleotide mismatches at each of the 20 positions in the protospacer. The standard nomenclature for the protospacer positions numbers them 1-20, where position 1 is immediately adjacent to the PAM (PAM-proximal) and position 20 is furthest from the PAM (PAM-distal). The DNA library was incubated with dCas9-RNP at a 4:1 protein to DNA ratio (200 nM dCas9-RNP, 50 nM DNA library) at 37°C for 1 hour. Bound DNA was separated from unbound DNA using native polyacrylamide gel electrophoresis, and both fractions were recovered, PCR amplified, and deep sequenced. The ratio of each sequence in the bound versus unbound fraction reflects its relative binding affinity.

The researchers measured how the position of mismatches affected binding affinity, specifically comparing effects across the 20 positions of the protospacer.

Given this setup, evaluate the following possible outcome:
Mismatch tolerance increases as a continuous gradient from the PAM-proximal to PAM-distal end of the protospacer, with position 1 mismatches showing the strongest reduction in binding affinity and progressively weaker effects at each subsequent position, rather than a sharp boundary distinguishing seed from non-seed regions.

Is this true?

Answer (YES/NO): NO